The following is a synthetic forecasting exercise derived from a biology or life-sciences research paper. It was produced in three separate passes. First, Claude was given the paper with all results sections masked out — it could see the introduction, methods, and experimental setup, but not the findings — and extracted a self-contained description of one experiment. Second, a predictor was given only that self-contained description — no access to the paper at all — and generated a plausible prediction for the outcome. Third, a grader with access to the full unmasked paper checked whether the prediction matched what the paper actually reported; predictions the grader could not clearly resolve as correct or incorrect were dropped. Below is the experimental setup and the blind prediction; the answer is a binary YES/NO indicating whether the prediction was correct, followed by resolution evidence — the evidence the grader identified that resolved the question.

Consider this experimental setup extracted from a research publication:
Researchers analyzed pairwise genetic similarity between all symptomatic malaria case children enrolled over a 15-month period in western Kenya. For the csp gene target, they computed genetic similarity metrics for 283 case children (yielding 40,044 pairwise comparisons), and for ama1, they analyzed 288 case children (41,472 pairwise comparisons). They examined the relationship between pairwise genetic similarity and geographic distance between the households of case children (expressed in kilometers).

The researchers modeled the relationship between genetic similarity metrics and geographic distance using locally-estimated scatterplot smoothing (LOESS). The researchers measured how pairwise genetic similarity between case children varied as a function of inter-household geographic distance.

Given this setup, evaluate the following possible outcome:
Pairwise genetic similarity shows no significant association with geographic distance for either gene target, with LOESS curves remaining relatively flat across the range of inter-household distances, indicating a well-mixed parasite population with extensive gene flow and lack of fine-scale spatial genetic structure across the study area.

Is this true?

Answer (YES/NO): NO